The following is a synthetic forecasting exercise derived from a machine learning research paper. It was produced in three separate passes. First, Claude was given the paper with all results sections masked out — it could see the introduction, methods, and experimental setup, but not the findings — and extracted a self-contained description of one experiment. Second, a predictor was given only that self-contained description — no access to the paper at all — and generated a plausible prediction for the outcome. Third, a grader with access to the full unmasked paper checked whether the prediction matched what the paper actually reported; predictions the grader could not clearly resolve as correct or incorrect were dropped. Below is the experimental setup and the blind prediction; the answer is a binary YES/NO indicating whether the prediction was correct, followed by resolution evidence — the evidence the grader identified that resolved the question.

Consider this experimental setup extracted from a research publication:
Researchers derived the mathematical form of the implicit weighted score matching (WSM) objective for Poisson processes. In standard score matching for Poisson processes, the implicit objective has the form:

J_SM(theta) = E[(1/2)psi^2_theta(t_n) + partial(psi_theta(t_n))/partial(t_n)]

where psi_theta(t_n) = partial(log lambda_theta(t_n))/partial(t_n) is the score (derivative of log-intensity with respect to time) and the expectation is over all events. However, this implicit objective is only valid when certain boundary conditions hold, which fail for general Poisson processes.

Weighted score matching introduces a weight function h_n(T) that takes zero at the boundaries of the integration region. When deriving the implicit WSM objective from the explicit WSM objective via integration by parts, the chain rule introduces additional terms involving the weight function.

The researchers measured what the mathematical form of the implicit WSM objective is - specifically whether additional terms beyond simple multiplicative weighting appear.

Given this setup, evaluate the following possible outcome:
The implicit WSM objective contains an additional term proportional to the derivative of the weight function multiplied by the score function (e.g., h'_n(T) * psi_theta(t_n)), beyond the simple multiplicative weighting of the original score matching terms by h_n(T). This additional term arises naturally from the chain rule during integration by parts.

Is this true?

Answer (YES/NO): YES